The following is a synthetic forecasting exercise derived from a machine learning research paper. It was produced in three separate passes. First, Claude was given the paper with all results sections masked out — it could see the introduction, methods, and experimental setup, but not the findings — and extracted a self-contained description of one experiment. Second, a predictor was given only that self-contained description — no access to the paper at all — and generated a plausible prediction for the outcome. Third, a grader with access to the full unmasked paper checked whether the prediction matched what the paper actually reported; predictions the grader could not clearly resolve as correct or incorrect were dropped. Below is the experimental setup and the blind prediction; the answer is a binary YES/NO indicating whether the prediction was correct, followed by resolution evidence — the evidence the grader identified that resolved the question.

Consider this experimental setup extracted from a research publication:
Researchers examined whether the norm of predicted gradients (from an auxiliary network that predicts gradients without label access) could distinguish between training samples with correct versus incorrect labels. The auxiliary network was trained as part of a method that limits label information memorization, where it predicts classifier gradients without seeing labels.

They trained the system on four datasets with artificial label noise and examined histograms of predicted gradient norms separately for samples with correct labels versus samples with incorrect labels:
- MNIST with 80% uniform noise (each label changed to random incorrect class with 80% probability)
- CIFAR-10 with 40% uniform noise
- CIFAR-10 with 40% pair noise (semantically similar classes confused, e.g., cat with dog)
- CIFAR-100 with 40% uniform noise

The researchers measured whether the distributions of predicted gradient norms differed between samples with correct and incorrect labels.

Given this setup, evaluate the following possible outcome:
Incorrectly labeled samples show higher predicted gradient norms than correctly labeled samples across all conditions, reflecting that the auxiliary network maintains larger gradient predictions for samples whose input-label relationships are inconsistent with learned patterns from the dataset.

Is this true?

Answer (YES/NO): NO